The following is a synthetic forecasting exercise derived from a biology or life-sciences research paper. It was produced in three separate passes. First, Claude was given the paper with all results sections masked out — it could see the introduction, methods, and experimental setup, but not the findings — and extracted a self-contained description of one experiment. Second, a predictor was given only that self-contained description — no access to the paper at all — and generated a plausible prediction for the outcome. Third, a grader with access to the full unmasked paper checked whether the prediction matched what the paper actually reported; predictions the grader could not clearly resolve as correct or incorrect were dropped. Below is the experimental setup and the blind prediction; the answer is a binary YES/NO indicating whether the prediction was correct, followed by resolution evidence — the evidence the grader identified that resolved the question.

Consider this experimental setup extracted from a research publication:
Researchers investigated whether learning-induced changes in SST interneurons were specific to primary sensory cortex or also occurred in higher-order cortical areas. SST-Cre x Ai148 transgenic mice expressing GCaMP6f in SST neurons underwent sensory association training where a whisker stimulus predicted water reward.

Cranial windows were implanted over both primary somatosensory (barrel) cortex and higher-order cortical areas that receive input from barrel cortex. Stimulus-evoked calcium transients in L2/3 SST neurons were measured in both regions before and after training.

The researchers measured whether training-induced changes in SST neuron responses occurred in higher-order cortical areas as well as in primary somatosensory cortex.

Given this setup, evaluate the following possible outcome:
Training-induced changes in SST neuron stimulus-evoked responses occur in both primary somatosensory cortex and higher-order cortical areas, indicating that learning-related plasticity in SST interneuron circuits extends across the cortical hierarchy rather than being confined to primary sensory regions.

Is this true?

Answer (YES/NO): NO